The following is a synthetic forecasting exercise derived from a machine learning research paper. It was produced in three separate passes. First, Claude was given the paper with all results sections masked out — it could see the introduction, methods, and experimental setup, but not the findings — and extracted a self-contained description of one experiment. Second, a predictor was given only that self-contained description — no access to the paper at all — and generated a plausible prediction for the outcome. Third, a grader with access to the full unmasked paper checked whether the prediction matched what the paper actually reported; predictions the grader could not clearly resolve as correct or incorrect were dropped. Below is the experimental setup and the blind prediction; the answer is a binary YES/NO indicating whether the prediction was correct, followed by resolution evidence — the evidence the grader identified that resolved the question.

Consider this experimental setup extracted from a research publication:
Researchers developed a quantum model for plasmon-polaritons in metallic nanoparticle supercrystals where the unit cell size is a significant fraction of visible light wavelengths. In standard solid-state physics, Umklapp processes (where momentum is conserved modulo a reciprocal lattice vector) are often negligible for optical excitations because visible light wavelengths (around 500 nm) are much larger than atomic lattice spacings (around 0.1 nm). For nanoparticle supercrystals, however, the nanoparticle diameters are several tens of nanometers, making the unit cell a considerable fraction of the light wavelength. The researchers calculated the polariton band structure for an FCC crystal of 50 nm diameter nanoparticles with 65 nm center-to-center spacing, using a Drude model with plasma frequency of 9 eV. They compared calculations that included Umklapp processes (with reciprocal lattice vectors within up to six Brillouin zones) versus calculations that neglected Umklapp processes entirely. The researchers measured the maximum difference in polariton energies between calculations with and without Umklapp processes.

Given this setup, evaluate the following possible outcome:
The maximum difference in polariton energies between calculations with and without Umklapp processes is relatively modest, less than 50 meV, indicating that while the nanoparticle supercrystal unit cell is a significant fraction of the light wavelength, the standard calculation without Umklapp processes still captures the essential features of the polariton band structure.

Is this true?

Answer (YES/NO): NO